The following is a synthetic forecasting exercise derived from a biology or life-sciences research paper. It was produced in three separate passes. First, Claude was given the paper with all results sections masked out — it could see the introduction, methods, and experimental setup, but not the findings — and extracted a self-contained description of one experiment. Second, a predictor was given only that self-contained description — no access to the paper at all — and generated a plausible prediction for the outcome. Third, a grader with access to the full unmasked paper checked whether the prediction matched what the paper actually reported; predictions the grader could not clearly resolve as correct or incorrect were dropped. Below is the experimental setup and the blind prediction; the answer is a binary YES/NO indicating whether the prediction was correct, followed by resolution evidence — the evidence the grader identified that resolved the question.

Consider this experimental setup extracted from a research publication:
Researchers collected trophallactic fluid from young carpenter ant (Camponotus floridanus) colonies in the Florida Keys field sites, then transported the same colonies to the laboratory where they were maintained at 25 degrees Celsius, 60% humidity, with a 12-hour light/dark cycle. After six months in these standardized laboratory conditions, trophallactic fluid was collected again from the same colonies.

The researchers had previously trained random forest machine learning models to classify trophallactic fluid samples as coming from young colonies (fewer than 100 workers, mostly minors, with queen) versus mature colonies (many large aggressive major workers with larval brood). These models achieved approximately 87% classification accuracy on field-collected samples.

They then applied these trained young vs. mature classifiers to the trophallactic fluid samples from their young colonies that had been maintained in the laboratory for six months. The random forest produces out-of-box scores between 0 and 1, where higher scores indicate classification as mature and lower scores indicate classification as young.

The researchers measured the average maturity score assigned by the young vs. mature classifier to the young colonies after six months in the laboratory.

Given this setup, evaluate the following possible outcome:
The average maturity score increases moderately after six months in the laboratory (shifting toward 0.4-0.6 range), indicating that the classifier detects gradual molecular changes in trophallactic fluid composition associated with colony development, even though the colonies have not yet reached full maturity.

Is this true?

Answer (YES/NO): YES